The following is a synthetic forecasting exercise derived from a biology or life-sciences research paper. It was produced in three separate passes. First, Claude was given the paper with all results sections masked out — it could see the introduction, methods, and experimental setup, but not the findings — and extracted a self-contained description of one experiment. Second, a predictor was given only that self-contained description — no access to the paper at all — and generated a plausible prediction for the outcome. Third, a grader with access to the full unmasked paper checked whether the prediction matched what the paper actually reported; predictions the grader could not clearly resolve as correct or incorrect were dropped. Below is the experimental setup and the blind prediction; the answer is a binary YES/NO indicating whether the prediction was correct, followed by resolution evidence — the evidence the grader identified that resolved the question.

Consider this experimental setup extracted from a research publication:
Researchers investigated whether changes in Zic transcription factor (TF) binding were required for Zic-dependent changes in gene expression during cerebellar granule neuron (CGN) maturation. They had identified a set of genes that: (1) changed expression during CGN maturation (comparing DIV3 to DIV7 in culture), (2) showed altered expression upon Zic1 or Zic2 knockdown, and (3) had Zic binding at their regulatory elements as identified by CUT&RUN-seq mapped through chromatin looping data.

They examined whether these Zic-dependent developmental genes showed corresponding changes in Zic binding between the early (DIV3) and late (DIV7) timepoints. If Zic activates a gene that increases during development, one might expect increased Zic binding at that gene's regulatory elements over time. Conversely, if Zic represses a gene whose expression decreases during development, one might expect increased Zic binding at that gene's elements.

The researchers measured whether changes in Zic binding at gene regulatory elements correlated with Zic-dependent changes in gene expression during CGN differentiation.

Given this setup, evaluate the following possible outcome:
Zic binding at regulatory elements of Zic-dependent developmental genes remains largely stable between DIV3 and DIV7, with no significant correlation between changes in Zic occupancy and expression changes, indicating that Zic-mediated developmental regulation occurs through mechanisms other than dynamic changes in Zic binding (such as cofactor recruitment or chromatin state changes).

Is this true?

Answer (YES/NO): YES